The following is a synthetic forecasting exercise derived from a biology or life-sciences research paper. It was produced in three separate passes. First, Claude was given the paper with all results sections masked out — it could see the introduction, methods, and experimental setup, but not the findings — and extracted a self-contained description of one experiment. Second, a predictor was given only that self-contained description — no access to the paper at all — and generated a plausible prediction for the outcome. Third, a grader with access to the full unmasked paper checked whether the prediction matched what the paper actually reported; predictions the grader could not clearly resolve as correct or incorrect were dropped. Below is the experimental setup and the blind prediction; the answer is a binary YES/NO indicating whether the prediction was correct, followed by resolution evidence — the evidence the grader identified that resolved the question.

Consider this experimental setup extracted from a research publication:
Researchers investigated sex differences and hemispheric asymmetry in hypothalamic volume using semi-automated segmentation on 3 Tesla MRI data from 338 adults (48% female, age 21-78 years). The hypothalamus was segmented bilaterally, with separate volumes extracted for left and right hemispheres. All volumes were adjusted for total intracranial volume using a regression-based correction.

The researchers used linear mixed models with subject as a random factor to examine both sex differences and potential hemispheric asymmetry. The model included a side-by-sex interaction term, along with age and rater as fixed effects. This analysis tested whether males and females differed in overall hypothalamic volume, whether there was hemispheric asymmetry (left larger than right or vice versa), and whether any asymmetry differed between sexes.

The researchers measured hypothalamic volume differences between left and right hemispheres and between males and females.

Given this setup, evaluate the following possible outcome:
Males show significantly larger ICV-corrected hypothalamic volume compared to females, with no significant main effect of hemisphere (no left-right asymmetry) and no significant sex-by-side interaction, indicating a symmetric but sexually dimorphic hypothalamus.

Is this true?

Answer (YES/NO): NO